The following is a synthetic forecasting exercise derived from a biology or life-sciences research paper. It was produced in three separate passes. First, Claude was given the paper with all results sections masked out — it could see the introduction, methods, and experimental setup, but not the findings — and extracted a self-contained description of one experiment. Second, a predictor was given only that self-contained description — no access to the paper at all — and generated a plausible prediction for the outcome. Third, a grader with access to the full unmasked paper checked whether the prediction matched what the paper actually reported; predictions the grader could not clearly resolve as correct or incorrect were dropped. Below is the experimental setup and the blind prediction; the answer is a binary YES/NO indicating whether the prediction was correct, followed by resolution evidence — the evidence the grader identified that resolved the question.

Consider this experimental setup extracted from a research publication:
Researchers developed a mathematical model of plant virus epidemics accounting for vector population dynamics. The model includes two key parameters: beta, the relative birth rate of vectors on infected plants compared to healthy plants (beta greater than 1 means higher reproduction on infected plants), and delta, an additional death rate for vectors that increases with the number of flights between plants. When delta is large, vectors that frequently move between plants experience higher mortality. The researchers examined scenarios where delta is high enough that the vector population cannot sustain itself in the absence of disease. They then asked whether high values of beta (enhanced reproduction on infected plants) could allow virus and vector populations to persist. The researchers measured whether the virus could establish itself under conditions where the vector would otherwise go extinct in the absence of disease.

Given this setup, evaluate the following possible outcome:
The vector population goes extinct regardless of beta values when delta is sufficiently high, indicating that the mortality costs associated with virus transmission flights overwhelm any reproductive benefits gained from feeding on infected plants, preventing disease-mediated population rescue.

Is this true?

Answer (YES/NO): NO